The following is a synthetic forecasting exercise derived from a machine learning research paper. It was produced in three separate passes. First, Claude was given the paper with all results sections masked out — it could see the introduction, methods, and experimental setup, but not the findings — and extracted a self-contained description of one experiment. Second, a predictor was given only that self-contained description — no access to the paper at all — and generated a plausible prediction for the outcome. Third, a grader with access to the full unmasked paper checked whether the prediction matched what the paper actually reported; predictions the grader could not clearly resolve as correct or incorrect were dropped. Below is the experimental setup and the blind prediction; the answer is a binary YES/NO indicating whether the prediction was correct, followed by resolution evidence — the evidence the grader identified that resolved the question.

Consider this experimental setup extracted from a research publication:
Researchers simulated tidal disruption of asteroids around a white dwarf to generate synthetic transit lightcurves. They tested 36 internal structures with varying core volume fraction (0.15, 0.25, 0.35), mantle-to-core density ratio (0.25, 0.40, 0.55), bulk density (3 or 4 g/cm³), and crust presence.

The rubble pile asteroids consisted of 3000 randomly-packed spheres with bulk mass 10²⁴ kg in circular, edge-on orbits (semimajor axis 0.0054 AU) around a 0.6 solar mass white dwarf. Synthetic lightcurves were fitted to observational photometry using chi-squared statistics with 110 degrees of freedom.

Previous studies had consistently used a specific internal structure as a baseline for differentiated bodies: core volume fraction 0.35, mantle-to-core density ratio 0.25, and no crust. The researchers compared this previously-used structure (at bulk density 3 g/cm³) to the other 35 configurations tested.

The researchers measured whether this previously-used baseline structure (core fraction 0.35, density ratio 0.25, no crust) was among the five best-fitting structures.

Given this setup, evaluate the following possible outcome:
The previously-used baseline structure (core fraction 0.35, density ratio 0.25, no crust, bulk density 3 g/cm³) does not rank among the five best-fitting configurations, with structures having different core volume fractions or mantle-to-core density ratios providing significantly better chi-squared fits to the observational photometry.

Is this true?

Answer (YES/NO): YES